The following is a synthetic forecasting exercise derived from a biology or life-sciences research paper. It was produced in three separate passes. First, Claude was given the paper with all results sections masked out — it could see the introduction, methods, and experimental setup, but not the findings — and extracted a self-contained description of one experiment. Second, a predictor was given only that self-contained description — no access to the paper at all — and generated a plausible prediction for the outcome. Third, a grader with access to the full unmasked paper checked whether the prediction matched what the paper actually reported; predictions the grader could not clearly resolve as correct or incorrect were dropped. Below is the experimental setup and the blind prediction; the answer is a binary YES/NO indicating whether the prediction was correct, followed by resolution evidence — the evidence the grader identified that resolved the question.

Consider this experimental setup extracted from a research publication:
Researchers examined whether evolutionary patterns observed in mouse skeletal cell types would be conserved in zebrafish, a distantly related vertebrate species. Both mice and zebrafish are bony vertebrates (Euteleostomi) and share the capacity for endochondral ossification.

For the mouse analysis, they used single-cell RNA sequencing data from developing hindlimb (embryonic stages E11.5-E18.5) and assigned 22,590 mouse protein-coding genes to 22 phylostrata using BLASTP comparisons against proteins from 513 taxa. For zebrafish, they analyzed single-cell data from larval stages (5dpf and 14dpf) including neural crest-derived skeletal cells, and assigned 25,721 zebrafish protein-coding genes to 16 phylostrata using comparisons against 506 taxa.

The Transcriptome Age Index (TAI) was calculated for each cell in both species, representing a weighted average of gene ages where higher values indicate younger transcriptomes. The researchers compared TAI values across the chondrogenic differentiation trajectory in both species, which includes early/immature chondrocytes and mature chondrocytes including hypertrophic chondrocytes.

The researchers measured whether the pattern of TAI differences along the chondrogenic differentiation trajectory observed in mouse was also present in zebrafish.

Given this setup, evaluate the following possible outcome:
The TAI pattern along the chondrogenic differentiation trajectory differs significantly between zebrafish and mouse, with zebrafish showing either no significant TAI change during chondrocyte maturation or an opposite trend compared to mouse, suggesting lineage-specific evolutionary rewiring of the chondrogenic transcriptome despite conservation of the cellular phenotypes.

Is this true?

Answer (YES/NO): NO